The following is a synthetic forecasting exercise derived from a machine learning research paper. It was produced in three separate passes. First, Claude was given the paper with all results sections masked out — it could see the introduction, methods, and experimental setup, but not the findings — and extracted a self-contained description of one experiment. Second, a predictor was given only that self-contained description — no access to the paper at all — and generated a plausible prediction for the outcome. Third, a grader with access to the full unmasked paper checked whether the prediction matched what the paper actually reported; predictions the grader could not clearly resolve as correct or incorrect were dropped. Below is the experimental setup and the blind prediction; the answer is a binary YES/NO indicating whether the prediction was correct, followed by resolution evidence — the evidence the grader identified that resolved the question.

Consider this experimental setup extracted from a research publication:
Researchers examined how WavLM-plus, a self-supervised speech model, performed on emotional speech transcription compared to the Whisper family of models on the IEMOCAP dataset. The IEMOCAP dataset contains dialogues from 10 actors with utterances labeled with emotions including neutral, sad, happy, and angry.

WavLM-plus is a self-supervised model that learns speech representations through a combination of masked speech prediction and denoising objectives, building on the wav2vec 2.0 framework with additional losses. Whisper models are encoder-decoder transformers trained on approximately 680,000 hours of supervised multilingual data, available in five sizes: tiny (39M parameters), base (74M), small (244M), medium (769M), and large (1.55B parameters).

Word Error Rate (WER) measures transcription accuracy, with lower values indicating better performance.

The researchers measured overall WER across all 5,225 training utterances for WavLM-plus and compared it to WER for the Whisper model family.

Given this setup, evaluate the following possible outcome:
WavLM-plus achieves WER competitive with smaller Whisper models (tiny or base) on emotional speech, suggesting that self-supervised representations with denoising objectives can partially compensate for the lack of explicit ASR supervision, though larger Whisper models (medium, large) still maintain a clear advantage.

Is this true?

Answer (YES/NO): NO